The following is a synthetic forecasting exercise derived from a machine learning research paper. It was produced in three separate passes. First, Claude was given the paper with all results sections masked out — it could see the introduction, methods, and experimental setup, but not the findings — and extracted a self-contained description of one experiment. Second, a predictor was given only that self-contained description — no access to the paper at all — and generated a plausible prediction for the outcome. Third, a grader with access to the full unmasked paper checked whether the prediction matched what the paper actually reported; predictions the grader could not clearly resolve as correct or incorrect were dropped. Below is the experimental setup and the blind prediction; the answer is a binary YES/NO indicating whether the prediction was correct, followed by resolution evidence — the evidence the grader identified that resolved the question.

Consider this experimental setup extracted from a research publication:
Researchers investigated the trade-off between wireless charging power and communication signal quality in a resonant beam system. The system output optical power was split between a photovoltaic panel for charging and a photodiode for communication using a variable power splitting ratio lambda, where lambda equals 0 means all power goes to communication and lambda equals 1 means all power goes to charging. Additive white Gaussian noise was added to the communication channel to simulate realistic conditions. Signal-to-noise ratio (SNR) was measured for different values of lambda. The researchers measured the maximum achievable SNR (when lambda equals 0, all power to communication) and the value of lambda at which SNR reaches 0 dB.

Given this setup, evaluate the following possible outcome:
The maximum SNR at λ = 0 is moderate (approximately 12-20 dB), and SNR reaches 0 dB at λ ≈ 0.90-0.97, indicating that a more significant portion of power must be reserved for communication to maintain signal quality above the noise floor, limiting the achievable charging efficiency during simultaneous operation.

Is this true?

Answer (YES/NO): NO